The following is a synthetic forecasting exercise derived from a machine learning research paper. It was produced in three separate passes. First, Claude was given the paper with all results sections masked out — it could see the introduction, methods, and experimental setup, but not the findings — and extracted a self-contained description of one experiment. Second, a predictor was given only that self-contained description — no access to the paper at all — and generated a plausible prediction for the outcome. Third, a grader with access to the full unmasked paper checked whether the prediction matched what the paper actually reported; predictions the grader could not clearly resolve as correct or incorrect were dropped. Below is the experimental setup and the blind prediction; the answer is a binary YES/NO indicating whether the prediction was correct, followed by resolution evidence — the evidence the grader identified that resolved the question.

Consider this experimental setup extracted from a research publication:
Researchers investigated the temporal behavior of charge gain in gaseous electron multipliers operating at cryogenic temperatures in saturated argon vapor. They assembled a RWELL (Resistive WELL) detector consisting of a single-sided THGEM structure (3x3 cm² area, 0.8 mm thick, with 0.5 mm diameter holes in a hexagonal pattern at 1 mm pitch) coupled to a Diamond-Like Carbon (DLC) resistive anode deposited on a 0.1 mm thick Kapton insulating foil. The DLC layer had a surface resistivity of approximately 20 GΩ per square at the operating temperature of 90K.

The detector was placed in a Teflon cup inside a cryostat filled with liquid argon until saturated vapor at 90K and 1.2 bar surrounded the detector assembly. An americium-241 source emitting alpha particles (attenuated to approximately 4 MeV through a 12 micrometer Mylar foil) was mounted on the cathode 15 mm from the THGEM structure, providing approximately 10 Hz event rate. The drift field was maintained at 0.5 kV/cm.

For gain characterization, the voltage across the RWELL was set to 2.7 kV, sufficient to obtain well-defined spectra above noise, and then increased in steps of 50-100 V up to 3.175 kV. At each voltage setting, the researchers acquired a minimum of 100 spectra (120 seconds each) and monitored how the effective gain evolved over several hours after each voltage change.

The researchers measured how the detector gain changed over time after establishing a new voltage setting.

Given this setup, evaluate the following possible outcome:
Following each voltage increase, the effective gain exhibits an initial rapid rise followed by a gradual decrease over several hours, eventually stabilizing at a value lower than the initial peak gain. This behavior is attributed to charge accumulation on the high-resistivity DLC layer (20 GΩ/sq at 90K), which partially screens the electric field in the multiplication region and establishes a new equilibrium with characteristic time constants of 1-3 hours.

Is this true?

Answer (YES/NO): NO